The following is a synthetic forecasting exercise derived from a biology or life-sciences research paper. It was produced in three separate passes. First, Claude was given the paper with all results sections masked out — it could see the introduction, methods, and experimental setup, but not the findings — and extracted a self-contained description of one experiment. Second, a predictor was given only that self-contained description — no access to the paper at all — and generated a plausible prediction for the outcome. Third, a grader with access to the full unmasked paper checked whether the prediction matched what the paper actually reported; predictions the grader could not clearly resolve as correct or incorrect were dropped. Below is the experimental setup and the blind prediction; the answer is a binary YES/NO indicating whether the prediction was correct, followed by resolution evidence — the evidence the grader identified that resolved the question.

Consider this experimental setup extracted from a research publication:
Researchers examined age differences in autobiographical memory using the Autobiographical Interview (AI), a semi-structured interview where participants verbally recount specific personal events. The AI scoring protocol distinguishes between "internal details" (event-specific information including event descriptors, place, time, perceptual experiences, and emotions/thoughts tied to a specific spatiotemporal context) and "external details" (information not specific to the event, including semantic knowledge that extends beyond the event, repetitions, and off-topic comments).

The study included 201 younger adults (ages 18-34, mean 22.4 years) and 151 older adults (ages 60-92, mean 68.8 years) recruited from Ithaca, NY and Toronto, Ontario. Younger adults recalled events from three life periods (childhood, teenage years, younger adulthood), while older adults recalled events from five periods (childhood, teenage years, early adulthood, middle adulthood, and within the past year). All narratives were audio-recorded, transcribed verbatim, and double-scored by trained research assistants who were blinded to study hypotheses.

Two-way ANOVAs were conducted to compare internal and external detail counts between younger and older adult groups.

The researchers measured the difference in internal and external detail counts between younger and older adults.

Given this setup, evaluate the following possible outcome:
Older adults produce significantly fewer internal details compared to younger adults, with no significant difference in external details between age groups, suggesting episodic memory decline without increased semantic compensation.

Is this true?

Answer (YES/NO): NO